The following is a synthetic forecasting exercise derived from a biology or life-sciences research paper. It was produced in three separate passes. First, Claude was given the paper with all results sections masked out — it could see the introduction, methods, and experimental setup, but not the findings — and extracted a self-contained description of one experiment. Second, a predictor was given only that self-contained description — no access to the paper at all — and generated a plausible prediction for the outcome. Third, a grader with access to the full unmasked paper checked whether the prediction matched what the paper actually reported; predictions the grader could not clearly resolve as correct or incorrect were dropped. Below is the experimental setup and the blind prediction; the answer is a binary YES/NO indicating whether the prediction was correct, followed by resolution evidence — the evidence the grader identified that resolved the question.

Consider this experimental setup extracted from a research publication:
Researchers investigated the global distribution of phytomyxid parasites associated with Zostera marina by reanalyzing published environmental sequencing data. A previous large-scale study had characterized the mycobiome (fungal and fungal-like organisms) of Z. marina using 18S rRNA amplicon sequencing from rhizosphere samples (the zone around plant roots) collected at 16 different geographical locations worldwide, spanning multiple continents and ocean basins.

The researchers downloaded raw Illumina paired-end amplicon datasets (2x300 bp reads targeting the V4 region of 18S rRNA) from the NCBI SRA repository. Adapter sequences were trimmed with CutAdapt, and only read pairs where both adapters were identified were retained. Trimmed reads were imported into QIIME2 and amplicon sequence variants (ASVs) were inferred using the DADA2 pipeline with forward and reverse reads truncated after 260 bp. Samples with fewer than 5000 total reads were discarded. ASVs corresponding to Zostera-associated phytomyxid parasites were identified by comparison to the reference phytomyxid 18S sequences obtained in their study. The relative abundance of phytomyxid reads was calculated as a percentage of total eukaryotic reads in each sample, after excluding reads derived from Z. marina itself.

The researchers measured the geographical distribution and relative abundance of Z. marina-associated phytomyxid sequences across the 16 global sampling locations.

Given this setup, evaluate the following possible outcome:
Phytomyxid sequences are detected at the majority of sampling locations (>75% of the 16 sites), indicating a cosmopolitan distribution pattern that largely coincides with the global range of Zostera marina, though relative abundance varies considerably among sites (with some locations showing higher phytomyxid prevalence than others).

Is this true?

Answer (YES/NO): YES